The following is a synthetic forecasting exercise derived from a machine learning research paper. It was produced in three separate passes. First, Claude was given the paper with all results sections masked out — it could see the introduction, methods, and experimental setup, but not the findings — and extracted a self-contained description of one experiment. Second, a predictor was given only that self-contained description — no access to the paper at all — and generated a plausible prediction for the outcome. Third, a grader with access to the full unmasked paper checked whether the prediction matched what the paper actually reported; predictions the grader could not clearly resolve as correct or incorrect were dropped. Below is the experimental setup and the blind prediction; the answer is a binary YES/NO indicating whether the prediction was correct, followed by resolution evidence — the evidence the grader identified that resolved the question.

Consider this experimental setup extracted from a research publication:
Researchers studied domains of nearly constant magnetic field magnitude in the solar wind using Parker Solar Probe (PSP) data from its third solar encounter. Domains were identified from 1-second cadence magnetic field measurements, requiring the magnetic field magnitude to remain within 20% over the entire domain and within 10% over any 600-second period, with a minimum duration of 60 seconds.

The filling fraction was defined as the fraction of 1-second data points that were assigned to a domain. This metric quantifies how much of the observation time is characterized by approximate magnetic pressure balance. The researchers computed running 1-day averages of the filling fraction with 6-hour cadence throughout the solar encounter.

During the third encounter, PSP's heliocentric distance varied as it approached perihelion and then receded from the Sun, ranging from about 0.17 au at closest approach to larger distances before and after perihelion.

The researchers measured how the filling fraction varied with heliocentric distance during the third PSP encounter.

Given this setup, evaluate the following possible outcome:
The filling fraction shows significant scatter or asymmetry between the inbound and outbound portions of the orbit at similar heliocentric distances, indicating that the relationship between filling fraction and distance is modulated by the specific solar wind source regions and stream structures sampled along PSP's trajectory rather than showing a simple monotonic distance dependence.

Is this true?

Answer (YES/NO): NO